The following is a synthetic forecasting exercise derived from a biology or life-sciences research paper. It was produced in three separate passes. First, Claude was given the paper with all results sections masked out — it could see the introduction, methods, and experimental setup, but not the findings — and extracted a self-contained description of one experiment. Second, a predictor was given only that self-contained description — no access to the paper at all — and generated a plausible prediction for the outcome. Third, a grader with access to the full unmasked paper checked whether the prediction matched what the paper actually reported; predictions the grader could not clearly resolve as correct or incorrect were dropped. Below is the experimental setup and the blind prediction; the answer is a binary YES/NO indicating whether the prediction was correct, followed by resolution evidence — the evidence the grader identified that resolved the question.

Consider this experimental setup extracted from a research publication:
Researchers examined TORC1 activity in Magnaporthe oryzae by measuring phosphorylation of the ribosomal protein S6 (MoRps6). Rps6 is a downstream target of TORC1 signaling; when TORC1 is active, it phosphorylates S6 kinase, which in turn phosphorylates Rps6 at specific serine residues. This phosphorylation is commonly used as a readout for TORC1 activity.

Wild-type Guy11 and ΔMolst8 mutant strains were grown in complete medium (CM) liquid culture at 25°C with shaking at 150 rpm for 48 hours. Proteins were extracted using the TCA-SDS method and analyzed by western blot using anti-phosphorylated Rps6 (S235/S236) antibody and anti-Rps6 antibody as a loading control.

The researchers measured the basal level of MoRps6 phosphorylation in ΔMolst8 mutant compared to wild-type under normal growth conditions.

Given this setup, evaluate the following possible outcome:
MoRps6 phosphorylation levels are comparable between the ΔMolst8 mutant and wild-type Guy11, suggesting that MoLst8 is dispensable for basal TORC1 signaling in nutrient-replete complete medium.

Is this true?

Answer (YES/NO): NO